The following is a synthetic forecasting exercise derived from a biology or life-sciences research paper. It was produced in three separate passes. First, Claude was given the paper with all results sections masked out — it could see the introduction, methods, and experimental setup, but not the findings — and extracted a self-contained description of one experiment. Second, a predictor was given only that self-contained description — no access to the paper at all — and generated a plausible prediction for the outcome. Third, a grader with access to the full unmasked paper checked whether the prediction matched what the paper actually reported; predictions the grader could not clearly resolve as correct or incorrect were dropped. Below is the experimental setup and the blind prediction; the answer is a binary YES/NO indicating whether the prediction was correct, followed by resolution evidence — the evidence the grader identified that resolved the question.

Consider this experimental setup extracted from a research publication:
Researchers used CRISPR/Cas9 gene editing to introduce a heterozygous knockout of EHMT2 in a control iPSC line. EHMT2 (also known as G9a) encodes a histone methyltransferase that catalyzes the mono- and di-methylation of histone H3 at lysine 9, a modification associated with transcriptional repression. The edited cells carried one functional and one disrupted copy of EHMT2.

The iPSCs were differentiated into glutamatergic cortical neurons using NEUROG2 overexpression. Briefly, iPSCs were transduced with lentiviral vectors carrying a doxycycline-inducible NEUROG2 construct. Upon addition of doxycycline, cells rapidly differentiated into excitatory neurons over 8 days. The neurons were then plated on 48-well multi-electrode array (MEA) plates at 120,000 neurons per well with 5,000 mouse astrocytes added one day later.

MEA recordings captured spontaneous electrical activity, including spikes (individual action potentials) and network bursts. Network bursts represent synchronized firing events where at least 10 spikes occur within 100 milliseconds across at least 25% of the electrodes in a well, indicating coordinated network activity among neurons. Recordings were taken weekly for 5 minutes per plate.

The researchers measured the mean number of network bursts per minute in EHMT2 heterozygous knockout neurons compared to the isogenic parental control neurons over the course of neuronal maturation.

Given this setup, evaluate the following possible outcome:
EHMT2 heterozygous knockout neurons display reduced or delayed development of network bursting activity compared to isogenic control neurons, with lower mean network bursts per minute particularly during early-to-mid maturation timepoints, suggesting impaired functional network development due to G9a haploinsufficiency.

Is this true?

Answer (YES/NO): NO